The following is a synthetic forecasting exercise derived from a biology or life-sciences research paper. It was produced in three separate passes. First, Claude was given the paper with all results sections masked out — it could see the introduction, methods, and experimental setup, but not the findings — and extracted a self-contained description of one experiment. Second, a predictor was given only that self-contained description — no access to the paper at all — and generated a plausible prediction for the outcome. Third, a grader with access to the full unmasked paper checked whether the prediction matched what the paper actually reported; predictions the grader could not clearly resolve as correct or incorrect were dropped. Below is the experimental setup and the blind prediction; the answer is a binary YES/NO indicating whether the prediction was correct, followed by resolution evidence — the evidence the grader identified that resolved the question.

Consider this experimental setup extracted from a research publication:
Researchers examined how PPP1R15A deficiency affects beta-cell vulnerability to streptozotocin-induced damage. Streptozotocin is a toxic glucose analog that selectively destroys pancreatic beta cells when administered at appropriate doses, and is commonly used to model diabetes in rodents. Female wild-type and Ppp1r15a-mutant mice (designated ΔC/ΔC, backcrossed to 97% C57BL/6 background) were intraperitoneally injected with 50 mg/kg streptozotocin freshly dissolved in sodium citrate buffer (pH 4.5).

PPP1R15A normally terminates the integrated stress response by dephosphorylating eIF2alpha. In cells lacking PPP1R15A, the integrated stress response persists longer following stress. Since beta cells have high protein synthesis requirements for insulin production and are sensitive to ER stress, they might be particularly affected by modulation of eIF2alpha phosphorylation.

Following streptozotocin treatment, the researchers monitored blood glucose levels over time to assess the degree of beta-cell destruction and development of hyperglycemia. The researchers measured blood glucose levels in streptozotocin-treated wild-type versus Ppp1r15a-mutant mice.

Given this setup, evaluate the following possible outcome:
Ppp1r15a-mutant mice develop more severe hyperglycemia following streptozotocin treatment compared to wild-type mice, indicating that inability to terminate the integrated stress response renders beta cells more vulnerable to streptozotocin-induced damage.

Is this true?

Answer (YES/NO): NO